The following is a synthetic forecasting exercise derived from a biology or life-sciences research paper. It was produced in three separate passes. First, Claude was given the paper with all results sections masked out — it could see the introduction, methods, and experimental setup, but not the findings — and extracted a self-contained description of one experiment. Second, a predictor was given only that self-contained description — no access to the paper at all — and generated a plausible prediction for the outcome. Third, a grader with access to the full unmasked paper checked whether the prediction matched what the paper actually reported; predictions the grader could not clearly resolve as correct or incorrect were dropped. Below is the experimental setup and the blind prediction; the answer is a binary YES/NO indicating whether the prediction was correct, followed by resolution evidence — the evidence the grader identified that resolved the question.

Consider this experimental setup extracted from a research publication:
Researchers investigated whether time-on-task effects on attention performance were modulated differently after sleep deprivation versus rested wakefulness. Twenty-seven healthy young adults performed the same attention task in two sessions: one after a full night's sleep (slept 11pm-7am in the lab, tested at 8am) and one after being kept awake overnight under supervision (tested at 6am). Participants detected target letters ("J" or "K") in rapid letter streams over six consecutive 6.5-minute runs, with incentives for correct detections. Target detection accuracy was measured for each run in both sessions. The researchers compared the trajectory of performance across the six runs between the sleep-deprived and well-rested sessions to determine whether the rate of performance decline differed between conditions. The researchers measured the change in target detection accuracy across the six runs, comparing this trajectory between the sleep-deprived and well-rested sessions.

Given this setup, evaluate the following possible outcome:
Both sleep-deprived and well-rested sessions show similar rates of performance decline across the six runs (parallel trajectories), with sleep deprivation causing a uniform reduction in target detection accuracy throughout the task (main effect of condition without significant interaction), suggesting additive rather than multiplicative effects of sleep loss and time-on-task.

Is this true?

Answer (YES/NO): NO